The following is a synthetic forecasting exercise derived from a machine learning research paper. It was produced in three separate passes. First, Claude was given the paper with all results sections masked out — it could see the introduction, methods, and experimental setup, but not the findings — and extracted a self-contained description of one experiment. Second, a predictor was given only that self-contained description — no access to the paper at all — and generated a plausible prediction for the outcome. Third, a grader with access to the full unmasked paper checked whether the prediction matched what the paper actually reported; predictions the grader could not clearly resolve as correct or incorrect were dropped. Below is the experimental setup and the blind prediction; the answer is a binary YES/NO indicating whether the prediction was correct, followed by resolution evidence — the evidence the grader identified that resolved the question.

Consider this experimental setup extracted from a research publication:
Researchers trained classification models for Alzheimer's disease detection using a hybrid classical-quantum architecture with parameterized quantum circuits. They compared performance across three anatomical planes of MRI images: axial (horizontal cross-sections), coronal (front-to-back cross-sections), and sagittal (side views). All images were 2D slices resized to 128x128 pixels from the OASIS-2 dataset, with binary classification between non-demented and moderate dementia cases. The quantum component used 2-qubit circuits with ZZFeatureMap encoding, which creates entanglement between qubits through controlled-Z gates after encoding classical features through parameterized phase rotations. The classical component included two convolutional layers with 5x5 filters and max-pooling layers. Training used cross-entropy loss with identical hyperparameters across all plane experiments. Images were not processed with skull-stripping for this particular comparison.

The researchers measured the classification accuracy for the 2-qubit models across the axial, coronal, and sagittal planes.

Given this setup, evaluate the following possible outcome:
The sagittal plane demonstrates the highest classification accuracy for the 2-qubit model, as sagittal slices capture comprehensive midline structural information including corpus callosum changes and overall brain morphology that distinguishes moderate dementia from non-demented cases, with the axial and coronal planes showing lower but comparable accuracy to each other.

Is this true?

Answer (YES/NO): NO